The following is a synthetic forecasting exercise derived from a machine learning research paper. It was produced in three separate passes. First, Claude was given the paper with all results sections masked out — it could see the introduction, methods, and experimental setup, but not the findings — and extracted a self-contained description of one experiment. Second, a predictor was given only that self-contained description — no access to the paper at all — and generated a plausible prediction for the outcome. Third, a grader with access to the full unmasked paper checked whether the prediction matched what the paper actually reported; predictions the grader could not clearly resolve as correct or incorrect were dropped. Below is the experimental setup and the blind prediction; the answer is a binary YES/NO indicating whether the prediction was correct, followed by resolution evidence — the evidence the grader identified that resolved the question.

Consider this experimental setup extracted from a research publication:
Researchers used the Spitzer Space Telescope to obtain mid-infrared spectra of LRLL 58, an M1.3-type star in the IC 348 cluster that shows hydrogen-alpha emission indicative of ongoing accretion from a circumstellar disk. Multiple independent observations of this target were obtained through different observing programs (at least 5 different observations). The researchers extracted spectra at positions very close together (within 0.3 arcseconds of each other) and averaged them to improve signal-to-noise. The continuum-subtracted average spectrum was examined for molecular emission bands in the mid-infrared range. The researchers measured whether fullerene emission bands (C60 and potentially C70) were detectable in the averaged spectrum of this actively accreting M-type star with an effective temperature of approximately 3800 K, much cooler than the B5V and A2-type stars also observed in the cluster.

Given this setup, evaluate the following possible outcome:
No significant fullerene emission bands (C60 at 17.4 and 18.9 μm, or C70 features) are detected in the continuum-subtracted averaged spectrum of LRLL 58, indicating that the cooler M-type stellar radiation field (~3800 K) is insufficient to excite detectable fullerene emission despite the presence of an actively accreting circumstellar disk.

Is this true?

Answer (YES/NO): NO